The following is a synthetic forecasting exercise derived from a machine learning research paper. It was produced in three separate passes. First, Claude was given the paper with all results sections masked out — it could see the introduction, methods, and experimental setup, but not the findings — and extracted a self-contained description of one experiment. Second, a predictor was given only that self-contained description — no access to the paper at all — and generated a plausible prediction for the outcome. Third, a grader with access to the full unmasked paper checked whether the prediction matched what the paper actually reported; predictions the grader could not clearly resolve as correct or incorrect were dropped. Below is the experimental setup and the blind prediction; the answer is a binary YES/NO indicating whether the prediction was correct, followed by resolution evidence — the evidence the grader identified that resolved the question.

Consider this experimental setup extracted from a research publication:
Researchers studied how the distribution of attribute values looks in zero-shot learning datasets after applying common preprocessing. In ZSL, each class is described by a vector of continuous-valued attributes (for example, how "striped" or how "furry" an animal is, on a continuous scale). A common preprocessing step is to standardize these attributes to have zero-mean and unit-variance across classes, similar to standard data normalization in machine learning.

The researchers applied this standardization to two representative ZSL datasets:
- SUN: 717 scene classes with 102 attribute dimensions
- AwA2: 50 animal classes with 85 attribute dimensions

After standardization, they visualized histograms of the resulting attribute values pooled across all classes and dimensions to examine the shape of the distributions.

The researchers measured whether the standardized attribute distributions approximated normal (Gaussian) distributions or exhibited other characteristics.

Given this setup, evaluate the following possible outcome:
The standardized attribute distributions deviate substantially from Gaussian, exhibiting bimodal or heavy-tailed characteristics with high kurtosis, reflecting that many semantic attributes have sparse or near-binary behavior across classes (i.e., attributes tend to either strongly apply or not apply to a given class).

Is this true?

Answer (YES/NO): NO